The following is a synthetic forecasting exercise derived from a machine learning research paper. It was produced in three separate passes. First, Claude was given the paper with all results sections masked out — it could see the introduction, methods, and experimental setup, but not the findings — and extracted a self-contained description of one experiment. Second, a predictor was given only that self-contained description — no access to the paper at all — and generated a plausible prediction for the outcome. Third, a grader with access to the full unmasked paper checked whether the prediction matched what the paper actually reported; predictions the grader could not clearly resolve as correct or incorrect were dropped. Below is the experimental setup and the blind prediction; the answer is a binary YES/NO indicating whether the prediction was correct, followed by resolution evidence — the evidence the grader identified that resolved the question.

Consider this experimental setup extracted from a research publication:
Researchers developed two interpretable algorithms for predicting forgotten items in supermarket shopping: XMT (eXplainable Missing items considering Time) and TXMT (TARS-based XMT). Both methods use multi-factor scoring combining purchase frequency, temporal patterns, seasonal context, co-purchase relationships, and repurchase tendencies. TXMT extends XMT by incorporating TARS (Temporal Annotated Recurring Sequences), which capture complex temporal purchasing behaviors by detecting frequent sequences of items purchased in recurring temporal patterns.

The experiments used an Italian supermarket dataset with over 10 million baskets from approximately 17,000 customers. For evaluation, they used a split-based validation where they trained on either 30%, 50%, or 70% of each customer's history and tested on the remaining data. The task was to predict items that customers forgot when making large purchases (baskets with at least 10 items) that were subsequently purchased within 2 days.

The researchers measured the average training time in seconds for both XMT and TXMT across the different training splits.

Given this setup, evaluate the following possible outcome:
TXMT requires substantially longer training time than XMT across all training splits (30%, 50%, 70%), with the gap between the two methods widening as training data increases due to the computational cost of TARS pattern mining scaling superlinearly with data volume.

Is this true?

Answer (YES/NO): NO